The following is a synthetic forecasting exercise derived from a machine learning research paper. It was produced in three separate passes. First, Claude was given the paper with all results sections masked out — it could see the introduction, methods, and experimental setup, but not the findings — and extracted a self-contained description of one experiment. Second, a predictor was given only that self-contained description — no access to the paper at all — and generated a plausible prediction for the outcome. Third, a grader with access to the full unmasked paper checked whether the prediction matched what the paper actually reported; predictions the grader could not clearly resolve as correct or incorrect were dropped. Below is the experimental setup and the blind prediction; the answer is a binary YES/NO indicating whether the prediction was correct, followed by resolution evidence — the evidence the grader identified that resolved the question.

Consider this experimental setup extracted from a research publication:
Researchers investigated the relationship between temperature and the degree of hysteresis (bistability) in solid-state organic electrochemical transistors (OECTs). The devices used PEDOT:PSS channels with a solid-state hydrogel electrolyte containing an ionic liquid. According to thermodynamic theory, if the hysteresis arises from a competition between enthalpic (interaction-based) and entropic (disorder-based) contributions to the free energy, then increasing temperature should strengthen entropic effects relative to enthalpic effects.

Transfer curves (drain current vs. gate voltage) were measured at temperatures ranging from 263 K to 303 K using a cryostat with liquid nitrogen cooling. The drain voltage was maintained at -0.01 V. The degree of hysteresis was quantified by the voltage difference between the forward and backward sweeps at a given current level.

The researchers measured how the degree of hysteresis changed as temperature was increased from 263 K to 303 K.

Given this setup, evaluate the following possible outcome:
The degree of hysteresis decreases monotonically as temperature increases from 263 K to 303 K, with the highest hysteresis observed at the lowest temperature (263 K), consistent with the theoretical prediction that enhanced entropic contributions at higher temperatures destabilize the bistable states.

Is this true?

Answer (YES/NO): YES